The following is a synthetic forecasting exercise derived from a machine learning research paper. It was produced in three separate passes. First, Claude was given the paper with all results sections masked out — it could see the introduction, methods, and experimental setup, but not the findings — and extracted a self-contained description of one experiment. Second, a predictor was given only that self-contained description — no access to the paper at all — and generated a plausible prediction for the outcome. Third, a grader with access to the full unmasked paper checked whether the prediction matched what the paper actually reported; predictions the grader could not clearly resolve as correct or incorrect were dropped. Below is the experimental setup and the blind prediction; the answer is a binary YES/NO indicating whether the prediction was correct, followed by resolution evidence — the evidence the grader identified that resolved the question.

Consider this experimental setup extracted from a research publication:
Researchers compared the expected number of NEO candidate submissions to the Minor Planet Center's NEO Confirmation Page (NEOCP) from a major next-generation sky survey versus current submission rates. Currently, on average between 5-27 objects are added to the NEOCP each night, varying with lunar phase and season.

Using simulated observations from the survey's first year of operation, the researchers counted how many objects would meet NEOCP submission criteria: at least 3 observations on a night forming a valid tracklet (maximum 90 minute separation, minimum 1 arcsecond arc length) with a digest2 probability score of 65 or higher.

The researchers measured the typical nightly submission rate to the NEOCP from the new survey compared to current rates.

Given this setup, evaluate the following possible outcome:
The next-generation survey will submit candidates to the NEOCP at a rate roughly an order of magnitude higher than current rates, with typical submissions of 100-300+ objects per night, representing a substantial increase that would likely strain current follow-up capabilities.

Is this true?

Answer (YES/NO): YES